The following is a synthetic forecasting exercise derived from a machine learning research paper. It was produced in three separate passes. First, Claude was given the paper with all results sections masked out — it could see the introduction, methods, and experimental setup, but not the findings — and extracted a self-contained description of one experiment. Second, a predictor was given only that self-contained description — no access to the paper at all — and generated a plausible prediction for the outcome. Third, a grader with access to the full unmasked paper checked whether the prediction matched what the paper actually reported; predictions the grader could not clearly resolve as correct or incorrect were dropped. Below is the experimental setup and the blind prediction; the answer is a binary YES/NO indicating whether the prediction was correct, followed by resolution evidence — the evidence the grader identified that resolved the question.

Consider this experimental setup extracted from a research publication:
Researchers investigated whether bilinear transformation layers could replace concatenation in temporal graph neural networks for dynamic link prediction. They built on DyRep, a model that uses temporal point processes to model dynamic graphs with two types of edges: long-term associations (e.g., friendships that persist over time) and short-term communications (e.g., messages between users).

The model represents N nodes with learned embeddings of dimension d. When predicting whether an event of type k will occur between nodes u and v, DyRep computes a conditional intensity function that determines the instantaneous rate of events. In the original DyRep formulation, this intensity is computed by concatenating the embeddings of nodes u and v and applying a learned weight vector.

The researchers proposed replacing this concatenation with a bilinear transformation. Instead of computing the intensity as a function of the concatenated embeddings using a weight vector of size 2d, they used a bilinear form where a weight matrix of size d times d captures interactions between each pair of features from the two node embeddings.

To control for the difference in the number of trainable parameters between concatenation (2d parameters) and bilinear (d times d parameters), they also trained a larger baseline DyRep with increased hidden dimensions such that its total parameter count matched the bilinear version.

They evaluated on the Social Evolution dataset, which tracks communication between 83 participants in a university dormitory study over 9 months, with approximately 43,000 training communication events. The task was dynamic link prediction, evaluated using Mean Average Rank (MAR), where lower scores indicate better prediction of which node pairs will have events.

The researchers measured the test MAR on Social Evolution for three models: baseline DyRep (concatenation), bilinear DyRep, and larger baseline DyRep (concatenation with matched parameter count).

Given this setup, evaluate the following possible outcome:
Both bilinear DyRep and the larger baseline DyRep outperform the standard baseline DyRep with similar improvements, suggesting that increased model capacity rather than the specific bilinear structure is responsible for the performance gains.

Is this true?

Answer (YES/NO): NO